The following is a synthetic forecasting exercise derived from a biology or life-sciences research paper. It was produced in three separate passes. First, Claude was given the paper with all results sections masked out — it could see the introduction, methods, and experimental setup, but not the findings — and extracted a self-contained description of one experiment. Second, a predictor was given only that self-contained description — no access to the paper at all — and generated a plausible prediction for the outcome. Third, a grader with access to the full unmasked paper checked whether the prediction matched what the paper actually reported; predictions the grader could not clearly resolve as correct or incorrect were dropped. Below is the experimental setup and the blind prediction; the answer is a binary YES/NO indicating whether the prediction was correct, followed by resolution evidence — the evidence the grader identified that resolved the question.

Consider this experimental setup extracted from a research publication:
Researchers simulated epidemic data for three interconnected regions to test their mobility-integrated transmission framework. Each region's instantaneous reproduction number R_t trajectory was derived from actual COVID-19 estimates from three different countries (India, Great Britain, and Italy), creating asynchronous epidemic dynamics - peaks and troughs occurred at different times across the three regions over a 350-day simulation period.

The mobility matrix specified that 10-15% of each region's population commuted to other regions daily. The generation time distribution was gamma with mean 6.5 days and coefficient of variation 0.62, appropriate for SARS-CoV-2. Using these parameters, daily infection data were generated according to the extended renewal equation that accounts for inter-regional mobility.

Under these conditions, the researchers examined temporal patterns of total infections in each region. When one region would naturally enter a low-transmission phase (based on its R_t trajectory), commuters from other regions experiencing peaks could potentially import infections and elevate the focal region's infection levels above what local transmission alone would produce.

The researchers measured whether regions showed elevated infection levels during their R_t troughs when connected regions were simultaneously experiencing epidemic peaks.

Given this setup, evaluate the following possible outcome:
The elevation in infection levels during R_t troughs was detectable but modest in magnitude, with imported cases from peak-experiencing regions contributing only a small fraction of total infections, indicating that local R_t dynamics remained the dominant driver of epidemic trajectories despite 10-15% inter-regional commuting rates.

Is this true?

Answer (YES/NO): NO